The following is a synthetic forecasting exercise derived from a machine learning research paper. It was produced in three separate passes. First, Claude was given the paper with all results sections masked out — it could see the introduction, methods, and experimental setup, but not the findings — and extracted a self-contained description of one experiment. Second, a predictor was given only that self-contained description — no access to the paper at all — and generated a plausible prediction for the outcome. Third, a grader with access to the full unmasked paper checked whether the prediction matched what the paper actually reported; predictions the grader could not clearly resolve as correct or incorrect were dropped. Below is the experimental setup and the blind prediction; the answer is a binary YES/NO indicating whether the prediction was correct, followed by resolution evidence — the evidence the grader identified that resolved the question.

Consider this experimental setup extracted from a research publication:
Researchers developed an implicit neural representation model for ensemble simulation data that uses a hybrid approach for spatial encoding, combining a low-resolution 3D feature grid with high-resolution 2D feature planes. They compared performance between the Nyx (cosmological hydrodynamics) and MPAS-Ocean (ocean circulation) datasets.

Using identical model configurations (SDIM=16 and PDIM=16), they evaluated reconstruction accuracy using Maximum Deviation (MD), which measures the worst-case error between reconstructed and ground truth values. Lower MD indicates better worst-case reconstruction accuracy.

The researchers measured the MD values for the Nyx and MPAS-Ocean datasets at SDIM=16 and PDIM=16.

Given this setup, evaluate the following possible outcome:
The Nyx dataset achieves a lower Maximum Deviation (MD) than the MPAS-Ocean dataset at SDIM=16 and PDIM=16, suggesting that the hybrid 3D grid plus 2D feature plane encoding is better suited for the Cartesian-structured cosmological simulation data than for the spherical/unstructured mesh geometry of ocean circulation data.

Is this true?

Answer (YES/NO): YES